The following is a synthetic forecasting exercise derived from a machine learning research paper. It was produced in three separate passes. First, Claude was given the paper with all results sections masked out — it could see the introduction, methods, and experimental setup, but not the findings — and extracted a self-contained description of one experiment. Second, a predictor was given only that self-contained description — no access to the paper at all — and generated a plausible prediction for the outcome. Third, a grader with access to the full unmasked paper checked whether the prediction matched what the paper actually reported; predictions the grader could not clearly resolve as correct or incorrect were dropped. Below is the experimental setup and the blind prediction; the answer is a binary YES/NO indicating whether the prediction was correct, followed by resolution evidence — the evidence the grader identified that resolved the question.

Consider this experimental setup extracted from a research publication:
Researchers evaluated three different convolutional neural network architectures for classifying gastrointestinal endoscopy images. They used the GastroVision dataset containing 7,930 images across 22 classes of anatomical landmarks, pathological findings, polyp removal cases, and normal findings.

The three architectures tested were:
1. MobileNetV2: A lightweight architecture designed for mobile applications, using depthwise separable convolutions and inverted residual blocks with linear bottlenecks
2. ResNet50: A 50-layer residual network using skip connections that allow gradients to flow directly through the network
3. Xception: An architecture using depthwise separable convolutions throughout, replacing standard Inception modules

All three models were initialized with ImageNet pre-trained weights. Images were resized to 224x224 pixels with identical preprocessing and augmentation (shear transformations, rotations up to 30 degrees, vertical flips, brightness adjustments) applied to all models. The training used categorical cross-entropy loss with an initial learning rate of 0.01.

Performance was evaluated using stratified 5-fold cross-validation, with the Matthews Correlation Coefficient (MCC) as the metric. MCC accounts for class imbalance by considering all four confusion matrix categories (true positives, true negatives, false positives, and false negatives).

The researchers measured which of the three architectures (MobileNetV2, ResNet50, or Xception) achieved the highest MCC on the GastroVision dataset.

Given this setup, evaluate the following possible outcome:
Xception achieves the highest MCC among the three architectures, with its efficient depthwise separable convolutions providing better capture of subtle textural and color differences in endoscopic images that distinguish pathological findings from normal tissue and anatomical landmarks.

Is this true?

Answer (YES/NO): YES